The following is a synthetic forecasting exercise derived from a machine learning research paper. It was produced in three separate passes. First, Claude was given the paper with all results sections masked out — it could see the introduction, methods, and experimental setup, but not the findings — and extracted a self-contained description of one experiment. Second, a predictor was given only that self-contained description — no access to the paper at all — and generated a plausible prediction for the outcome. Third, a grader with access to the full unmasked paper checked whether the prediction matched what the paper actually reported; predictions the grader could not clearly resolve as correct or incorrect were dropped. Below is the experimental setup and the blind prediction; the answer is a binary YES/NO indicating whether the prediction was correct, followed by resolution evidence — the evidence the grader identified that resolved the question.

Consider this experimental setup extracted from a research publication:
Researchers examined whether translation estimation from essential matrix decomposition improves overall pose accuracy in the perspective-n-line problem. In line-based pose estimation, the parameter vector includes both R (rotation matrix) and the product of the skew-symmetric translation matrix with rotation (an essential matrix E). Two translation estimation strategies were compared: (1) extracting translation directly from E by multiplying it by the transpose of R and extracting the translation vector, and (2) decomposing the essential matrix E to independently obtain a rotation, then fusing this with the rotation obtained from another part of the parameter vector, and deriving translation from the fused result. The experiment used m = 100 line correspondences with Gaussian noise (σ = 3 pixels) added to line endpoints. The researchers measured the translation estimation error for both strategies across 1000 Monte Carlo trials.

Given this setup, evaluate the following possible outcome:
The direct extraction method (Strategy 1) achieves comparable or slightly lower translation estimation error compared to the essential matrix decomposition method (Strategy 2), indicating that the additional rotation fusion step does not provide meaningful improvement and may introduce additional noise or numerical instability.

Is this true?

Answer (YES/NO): YES